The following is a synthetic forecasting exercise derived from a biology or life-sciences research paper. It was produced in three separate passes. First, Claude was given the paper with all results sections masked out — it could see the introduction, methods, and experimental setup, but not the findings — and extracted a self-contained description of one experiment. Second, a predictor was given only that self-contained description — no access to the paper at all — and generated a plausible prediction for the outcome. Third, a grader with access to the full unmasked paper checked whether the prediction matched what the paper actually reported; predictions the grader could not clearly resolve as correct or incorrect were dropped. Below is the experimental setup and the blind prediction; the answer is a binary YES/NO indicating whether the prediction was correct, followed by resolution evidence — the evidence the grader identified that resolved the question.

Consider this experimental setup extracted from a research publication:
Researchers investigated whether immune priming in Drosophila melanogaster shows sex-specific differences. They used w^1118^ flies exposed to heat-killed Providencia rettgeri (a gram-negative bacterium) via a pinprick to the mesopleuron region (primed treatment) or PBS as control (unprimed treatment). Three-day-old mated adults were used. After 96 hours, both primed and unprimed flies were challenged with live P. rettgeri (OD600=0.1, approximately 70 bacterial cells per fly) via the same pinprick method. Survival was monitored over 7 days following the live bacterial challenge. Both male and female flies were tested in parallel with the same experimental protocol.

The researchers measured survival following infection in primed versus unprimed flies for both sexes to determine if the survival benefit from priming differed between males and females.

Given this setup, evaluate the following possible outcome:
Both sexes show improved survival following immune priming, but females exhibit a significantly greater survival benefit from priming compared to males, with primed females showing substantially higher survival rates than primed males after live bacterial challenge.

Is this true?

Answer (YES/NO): NO